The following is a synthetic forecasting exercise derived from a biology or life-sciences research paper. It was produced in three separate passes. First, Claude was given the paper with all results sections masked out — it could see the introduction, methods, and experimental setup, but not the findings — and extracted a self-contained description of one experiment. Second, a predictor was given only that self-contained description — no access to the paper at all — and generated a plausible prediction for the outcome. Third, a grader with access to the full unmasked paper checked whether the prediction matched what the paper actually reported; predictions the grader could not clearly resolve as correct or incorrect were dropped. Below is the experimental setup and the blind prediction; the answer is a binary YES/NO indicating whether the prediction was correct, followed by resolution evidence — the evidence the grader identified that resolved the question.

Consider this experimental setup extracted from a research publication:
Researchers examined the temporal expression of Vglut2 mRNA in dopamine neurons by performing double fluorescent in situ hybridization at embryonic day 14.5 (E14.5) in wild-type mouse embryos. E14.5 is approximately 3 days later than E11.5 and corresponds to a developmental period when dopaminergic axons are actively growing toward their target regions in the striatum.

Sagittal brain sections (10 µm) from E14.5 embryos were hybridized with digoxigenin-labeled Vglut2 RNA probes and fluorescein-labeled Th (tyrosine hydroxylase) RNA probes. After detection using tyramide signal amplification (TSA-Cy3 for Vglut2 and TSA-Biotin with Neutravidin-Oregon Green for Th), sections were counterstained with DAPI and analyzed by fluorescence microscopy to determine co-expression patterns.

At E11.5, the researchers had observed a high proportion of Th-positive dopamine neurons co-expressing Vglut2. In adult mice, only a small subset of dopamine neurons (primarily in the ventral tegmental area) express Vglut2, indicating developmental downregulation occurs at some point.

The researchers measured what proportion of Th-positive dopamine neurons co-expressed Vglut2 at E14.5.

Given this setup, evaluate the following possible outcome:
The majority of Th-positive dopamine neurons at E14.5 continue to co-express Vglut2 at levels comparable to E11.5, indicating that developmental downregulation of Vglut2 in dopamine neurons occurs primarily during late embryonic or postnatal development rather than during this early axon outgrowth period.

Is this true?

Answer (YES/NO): NO